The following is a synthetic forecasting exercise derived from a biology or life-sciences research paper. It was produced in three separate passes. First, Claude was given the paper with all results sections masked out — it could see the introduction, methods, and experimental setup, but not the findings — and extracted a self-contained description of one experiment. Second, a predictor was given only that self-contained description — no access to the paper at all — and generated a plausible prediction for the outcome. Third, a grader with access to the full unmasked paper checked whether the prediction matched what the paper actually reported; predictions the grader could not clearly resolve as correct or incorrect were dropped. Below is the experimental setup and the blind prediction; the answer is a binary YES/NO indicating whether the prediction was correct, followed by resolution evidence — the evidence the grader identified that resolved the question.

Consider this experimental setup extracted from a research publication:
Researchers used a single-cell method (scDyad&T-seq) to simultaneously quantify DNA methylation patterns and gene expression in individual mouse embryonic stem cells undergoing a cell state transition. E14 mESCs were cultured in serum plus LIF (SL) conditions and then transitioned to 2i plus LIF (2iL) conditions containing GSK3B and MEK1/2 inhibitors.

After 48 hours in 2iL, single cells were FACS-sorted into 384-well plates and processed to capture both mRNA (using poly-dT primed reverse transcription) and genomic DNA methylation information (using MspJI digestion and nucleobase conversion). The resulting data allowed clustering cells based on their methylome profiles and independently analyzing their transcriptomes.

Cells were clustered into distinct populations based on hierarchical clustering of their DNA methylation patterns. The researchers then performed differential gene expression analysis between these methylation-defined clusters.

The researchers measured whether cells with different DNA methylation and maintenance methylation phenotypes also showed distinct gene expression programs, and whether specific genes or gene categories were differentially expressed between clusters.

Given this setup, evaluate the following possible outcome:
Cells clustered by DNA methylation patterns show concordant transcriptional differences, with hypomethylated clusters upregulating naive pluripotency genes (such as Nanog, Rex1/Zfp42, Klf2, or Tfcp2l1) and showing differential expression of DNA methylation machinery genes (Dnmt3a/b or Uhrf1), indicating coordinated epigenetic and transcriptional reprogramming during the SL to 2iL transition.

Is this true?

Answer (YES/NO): NO